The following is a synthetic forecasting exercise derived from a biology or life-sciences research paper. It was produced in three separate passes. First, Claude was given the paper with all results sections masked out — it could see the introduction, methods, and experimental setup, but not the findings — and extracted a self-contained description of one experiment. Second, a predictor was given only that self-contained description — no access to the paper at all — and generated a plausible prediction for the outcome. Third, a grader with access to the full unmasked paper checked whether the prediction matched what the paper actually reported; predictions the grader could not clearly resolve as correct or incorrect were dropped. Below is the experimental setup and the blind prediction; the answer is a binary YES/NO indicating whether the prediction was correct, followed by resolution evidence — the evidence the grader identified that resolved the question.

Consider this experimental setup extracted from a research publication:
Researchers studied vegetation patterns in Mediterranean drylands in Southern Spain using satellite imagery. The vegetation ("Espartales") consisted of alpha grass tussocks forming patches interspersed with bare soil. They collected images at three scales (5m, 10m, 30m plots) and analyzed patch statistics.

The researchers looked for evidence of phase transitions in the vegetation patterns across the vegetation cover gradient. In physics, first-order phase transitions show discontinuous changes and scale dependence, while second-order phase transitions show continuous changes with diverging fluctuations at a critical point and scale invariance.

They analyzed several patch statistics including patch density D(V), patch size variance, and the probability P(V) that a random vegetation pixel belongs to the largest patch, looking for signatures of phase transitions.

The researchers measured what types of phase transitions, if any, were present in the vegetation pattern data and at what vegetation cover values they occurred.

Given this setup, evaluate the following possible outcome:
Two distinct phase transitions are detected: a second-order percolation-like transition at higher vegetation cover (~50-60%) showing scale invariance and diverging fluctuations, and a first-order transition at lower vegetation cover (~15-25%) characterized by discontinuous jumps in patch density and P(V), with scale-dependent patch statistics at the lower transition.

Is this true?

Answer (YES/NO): NO